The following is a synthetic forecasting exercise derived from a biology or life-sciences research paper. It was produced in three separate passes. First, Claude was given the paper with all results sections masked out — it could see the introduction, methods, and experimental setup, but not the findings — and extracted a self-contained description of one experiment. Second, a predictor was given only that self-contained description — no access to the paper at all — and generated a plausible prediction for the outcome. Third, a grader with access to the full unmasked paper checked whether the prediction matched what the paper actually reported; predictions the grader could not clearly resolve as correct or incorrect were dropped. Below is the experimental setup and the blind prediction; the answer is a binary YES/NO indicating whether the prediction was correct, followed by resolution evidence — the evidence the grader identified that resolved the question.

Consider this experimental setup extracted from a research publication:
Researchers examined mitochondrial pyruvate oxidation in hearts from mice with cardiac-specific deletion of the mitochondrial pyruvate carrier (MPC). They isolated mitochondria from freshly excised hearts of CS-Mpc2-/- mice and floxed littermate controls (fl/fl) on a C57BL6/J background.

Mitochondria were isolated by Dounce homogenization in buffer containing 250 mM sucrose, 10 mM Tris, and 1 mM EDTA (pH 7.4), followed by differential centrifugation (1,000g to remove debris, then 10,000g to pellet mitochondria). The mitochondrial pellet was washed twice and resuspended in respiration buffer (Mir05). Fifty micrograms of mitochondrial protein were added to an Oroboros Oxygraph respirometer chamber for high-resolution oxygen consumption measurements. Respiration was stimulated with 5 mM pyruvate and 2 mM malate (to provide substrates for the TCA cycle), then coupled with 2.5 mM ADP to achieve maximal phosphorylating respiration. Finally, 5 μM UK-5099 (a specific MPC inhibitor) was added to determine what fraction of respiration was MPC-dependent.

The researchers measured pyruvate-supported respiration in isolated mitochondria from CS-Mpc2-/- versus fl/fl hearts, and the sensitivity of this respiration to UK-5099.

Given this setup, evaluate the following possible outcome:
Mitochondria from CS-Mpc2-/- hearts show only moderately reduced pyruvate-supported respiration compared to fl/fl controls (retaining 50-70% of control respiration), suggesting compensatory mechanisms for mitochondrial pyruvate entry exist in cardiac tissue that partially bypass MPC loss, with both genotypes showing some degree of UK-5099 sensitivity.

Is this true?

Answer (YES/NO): NO